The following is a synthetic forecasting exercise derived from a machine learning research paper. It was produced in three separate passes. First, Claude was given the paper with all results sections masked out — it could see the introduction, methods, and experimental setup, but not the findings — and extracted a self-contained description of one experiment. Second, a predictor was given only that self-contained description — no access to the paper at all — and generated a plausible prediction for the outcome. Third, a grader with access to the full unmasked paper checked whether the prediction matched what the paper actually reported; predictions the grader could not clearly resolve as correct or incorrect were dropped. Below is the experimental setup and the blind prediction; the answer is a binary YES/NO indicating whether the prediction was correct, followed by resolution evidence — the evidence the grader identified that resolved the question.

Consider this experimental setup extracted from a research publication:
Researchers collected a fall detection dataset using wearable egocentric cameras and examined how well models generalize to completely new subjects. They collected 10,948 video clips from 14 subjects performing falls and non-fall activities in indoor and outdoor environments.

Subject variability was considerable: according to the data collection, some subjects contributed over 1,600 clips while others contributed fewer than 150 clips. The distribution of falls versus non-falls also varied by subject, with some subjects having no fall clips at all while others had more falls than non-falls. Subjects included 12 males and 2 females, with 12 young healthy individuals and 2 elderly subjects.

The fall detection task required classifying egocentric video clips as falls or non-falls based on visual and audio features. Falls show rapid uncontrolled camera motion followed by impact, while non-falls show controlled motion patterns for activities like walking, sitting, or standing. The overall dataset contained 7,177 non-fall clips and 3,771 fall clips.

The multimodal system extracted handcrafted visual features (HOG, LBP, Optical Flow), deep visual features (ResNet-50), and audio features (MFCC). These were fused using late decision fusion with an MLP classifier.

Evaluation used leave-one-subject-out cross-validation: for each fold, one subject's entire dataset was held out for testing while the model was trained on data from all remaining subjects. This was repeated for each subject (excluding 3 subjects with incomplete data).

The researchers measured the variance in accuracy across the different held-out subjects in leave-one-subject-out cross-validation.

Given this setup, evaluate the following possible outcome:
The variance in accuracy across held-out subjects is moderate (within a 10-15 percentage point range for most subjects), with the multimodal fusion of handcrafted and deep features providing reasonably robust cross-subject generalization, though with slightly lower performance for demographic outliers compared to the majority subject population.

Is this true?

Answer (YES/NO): NO